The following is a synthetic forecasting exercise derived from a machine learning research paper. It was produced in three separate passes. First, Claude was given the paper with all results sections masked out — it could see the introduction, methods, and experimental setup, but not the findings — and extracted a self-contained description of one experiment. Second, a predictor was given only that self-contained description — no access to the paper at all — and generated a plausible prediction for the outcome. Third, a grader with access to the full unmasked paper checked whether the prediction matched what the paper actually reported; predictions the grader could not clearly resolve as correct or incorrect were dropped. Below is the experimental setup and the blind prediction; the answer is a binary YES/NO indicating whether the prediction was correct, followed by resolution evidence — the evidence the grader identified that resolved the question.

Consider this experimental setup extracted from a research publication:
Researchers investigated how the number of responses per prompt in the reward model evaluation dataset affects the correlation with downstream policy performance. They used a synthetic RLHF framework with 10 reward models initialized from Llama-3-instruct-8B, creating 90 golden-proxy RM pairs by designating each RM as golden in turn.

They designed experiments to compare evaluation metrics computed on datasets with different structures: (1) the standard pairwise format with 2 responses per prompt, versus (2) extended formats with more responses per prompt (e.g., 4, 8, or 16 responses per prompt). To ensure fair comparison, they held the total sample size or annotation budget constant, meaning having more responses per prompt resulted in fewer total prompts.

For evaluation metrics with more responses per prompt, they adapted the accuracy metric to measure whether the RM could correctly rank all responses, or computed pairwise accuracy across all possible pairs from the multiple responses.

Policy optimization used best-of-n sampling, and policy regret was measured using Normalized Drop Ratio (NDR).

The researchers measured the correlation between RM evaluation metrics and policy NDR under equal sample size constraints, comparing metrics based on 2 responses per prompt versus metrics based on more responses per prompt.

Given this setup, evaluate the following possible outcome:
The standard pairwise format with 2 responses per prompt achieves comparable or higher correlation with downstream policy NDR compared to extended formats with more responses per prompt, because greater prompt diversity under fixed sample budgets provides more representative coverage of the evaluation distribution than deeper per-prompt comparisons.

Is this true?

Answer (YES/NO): NO